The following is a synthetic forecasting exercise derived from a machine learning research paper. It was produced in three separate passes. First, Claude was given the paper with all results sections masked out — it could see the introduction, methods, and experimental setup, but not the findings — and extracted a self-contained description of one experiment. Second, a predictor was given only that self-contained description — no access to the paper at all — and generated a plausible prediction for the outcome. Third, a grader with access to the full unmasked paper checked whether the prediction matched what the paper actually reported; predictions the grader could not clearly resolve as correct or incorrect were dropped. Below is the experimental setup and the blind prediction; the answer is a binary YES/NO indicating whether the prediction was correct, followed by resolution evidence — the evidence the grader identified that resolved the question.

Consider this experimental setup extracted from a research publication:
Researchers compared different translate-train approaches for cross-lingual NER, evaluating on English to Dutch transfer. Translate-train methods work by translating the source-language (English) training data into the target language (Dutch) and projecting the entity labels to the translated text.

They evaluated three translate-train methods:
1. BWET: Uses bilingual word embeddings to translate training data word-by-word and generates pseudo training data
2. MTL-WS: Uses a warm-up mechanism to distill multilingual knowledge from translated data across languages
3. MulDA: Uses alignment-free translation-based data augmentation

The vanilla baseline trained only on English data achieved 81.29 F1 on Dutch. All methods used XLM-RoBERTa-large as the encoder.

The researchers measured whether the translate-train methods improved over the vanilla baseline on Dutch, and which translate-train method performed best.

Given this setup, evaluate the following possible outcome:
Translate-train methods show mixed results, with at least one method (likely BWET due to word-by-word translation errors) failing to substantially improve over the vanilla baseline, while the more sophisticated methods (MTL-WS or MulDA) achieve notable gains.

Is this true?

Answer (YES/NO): NO